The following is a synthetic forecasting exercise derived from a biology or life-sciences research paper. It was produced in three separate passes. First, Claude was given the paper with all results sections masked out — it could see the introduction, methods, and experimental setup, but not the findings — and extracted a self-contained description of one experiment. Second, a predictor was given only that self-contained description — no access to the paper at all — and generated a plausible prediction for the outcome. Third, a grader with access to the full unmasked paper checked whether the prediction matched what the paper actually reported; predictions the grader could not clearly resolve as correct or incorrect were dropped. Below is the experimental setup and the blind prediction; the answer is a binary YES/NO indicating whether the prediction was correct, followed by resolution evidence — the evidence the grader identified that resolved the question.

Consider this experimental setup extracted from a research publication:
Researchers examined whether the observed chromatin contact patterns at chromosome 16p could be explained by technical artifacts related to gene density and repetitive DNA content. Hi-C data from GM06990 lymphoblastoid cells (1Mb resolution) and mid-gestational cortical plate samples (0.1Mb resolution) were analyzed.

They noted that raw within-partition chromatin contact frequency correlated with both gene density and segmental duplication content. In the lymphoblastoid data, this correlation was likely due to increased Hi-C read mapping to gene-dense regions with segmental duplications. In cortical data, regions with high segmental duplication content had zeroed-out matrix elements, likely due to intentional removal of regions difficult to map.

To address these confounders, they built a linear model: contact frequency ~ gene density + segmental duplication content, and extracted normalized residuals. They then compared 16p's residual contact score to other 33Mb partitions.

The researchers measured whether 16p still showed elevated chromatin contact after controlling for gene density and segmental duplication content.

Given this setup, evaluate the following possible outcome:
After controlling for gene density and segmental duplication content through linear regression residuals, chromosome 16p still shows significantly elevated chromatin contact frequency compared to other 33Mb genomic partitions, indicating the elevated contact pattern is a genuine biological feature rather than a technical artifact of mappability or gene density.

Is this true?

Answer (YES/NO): YES